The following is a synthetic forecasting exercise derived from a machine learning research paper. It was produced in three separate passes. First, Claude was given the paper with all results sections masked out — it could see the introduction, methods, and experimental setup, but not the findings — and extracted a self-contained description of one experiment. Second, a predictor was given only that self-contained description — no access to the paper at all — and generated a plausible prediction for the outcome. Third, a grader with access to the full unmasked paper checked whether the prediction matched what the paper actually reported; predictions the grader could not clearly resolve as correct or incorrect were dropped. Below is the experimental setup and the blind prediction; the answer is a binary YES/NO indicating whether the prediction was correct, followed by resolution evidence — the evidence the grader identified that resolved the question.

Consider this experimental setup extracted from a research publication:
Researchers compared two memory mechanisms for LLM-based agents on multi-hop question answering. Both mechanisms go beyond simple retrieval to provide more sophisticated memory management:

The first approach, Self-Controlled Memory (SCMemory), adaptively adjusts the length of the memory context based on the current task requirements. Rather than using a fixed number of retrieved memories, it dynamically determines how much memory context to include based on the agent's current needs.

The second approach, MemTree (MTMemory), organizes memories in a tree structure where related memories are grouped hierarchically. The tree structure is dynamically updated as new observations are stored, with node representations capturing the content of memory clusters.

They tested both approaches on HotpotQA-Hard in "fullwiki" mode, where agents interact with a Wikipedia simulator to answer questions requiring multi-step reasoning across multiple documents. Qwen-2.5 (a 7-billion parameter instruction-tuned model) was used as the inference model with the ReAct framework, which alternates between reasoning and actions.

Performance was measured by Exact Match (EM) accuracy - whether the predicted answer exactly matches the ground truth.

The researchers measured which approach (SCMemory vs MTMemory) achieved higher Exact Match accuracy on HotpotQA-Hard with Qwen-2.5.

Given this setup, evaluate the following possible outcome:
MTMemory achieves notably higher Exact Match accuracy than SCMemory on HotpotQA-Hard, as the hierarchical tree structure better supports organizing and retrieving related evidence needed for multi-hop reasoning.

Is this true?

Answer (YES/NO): YES